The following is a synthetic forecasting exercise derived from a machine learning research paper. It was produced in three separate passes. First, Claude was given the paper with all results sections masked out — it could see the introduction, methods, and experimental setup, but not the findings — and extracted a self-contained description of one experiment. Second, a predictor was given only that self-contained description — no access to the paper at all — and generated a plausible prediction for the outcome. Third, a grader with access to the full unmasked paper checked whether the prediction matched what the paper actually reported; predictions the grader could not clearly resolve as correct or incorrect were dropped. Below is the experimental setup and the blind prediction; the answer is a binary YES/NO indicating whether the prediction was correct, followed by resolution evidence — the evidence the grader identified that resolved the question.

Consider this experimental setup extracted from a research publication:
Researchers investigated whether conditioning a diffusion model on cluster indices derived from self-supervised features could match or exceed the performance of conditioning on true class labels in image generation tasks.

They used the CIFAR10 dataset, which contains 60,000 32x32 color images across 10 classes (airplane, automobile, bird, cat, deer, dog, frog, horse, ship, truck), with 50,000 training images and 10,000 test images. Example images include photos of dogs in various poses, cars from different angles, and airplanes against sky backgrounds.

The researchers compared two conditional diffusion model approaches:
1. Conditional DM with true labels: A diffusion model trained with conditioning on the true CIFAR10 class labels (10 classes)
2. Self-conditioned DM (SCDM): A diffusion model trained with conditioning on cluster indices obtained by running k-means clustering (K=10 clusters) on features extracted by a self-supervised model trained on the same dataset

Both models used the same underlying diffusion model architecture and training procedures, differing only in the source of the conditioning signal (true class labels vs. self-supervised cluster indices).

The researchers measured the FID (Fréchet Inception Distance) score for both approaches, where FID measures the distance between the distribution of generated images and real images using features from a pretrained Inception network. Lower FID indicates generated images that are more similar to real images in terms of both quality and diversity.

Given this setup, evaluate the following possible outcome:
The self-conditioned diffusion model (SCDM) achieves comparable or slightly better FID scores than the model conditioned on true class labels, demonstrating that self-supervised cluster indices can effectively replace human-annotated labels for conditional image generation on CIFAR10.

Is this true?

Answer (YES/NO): YES